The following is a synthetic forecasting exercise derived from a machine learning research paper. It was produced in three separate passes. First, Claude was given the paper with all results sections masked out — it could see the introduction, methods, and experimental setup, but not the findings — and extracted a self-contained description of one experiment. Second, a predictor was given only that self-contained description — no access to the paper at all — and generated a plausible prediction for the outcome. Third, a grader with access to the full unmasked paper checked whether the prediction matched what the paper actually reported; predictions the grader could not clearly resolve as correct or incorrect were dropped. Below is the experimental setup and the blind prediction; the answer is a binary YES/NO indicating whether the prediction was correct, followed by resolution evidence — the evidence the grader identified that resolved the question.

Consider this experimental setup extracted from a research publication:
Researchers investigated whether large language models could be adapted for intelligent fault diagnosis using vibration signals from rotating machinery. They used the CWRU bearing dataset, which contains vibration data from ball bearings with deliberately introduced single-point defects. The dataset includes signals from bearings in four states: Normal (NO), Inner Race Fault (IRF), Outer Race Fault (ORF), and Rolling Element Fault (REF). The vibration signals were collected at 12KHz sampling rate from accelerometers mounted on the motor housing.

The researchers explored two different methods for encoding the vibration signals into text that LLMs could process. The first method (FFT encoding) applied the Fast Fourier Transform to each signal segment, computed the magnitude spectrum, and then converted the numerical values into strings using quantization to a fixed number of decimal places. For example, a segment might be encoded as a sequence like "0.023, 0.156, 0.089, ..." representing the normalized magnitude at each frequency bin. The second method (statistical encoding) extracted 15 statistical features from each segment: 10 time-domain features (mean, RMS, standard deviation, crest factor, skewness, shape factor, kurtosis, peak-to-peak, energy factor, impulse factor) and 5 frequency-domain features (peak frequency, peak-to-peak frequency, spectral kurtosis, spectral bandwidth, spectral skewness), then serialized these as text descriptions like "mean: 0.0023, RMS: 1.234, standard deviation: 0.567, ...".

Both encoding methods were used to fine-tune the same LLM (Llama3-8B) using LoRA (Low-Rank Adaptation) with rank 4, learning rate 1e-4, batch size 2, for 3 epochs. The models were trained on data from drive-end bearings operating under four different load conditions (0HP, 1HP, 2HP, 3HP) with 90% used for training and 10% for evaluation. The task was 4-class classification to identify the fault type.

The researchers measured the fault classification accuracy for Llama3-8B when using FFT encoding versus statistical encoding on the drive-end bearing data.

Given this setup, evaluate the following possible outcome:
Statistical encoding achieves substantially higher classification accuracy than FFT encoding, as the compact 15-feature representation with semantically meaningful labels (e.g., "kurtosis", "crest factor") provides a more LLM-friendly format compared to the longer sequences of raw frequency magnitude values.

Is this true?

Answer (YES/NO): NO